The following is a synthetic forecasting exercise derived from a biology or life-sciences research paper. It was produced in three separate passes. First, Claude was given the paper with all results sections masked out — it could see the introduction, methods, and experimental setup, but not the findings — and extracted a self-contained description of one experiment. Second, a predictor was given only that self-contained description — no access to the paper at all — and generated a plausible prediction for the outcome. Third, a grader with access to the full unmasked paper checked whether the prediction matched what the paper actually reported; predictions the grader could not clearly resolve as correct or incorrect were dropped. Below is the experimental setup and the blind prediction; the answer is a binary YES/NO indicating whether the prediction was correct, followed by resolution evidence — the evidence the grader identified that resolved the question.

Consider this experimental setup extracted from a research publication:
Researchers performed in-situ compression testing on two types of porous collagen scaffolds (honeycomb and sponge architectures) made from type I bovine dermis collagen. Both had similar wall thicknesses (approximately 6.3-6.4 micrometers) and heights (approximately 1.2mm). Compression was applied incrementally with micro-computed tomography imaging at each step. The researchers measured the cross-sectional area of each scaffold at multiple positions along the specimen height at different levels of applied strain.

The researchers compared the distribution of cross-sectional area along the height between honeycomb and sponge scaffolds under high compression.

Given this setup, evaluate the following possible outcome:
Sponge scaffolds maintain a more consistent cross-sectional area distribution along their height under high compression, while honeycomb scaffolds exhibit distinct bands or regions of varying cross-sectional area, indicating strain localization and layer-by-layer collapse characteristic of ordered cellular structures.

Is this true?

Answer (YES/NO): YES